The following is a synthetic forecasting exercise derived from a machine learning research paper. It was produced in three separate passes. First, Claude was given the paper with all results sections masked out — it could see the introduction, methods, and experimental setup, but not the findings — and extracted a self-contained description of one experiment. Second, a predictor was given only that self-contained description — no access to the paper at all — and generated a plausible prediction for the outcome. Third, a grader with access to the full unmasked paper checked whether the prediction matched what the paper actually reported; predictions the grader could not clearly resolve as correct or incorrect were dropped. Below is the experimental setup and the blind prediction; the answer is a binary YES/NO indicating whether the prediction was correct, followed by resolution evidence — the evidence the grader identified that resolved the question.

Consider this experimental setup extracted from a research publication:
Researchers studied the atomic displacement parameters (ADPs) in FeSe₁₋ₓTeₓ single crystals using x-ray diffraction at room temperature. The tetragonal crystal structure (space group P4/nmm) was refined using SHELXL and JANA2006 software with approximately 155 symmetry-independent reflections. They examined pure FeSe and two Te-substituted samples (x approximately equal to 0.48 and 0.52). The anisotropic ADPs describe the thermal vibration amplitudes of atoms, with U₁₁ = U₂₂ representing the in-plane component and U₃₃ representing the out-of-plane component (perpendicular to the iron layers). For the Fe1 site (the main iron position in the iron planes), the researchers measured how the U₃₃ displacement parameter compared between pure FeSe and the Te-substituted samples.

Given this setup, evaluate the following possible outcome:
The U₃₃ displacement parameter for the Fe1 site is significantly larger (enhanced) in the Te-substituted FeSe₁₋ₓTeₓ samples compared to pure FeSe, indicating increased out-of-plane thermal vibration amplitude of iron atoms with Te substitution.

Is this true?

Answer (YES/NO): NO